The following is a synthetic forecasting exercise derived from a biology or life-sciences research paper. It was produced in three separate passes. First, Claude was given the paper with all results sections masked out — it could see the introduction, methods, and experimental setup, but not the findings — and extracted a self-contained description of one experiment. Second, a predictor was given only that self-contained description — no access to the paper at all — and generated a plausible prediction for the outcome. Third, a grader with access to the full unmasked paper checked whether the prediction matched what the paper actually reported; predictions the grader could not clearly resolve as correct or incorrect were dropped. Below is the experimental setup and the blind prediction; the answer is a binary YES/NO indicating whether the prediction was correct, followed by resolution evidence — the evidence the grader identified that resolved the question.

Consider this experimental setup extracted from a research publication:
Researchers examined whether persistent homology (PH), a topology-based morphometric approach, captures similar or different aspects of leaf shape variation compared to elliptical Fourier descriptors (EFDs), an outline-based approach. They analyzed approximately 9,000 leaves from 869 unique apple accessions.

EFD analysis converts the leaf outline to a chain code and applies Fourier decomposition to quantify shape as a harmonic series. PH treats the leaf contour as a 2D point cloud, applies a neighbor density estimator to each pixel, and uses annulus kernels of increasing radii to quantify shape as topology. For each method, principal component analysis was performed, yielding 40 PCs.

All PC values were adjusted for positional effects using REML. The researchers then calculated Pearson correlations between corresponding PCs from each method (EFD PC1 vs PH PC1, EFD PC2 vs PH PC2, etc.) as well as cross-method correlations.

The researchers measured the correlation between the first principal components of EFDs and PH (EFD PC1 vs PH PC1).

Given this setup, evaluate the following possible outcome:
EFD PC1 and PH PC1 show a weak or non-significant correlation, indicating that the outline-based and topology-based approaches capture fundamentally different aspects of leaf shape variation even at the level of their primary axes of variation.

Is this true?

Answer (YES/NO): NO